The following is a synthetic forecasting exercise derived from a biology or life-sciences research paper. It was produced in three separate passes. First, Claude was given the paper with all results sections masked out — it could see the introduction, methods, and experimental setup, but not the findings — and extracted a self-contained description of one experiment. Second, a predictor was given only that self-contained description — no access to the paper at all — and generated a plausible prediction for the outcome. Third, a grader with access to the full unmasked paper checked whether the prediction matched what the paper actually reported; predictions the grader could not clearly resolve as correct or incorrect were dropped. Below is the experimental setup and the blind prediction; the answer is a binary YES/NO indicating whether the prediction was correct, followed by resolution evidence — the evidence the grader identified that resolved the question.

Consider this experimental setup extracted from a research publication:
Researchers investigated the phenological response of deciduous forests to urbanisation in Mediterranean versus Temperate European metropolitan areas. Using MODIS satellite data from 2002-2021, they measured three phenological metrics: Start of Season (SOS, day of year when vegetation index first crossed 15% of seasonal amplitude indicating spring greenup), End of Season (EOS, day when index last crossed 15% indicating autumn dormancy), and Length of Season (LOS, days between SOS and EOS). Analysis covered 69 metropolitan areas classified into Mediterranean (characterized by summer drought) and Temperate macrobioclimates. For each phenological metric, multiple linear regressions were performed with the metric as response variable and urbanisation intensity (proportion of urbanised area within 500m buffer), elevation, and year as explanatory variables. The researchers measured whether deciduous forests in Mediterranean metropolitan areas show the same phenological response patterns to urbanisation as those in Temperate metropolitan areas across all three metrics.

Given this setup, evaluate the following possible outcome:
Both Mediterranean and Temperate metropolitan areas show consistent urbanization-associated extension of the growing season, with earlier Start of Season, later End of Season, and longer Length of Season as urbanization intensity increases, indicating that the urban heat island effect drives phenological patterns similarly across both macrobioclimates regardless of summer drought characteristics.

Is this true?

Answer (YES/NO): NO